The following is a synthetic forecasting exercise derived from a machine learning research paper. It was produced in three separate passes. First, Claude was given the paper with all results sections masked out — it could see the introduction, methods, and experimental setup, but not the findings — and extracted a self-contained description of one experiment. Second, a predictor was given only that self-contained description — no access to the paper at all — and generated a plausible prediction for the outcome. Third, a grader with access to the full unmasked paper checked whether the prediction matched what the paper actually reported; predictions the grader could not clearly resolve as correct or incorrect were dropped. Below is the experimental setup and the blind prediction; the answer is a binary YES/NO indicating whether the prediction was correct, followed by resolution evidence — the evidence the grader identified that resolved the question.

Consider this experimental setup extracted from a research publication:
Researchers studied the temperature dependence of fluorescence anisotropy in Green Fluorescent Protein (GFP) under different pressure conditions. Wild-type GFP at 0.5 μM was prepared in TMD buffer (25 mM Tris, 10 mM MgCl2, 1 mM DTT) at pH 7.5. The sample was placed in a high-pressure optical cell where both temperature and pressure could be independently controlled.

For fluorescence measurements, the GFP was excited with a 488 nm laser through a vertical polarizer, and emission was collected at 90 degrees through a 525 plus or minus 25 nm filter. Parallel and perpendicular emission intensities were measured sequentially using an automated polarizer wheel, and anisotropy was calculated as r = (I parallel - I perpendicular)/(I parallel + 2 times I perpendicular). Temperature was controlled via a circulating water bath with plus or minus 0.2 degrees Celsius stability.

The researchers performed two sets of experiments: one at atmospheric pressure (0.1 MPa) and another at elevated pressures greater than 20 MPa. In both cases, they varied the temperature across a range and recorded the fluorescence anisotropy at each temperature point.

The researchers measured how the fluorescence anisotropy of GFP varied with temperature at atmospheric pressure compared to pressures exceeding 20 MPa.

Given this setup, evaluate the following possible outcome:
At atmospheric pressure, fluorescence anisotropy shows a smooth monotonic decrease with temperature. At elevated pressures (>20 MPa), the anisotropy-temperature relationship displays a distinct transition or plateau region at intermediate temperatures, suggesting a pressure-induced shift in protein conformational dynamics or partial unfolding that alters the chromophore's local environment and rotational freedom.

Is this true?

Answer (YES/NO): NO